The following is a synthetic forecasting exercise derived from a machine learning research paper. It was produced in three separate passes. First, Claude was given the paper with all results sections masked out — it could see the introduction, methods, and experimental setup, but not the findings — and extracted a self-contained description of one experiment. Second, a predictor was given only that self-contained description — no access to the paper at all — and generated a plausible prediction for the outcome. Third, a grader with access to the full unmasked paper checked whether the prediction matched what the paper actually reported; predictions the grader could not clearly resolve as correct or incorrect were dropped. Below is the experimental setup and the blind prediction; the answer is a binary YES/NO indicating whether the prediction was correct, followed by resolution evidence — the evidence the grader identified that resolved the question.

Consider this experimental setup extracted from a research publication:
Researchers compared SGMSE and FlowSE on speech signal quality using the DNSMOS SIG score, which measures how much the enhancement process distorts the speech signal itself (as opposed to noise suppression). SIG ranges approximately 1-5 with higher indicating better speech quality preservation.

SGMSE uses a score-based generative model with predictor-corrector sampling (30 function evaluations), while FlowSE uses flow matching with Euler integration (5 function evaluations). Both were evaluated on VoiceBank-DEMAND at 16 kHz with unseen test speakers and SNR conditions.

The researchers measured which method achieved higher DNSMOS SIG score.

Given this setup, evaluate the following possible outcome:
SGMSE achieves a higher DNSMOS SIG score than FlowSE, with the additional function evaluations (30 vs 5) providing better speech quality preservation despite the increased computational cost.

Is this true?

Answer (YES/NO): YES